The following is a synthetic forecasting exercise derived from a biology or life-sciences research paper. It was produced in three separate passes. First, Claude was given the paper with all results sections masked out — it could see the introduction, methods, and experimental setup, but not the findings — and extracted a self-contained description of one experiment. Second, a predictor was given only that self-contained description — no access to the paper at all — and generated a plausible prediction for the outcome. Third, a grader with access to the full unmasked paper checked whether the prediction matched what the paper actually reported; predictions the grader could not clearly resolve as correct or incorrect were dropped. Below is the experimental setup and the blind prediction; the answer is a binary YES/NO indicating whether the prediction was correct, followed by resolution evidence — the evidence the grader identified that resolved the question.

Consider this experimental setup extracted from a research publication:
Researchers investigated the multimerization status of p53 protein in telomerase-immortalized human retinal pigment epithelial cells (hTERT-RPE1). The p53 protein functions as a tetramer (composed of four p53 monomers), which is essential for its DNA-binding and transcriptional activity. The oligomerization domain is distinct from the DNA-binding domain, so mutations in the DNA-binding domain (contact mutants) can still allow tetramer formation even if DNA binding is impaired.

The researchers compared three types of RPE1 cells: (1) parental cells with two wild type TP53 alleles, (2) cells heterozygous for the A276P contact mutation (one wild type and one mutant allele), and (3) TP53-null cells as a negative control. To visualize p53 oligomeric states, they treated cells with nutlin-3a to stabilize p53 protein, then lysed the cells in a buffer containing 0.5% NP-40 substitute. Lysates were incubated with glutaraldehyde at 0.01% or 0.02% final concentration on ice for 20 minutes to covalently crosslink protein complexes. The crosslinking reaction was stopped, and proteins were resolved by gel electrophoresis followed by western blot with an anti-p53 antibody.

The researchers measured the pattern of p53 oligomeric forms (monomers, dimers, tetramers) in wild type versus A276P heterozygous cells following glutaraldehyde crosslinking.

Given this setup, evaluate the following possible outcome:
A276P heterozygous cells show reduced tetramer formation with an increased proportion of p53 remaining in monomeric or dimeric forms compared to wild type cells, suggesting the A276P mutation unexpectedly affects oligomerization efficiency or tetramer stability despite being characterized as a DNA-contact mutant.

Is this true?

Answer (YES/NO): YES